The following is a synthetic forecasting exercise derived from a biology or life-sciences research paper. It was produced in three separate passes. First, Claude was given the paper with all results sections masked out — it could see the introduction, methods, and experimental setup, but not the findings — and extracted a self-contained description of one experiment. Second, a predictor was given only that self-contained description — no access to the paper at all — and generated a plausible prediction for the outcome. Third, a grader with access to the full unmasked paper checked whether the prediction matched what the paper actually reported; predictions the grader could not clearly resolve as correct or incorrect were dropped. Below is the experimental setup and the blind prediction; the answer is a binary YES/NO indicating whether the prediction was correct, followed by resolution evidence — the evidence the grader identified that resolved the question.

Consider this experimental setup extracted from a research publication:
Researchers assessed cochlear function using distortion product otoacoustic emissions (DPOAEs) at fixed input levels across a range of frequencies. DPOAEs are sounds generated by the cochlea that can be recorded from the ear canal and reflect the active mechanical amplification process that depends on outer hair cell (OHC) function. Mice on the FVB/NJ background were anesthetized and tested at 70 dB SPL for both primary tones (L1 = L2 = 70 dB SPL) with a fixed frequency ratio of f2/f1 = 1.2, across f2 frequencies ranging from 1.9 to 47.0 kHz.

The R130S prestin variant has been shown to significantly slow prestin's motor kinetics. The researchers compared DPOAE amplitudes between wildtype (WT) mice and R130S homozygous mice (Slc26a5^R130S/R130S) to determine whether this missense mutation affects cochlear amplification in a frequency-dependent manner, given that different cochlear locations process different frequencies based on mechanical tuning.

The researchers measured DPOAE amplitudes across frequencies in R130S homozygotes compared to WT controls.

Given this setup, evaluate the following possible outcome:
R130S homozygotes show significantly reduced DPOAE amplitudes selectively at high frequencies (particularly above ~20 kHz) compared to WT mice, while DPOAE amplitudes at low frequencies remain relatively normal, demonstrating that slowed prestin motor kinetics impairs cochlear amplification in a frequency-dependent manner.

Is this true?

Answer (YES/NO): NO